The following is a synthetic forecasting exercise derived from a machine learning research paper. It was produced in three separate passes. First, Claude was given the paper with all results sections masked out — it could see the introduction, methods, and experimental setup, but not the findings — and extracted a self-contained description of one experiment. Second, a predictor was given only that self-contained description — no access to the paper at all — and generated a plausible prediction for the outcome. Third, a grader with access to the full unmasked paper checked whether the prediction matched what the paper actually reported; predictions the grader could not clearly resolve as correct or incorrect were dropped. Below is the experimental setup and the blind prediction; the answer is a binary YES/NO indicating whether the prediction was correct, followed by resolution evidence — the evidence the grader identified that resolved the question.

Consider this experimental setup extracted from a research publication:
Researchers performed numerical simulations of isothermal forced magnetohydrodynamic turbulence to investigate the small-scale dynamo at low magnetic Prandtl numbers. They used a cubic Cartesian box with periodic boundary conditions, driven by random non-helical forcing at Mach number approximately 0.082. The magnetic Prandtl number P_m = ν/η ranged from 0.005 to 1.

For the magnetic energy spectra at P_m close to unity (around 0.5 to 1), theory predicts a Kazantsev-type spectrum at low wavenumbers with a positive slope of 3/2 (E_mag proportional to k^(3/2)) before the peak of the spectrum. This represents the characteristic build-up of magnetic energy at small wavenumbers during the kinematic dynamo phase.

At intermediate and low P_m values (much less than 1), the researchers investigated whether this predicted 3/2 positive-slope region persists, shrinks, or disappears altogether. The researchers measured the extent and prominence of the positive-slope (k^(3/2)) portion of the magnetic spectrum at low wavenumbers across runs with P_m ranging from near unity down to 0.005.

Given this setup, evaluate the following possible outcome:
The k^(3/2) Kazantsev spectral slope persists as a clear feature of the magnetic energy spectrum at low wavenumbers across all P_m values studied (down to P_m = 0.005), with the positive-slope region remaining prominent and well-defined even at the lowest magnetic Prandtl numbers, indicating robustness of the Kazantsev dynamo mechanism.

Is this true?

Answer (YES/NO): NO